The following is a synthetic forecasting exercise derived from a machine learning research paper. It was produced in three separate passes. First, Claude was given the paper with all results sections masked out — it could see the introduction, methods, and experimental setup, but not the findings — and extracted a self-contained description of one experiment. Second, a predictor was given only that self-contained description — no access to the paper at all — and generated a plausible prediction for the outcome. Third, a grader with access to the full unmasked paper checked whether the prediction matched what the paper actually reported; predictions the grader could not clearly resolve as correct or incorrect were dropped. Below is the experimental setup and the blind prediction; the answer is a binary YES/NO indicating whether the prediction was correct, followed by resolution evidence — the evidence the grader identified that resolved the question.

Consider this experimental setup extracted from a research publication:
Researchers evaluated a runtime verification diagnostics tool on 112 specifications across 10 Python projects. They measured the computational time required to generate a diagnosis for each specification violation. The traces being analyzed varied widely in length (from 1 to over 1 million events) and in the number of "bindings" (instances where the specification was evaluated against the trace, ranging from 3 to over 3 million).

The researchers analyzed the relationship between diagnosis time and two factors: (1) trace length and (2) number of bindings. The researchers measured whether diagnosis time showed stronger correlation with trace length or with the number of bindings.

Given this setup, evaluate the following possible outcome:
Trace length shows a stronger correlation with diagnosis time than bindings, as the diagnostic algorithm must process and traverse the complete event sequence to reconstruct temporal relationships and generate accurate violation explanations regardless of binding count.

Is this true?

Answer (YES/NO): YES